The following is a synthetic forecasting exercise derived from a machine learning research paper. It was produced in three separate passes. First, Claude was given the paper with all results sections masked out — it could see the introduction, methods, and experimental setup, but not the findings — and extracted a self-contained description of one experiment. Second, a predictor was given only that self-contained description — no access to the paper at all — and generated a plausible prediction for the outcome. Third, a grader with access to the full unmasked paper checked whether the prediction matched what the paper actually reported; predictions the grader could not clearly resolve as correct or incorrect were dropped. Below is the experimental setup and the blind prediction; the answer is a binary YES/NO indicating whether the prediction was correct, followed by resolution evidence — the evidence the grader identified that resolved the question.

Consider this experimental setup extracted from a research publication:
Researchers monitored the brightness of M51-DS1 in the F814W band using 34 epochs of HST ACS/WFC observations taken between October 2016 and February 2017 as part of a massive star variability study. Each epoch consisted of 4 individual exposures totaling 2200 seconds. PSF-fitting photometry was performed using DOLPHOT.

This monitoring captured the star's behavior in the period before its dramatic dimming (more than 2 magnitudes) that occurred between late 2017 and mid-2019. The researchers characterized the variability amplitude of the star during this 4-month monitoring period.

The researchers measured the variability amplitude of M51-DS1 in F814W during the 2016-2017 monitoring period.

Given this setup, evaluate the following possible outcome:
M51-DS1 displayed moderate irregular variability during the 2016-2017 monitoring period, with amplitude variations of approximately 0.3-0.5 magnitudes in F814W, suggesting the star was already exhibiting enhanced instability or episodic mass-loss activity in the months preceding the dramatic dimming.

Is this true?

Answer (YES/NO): NO